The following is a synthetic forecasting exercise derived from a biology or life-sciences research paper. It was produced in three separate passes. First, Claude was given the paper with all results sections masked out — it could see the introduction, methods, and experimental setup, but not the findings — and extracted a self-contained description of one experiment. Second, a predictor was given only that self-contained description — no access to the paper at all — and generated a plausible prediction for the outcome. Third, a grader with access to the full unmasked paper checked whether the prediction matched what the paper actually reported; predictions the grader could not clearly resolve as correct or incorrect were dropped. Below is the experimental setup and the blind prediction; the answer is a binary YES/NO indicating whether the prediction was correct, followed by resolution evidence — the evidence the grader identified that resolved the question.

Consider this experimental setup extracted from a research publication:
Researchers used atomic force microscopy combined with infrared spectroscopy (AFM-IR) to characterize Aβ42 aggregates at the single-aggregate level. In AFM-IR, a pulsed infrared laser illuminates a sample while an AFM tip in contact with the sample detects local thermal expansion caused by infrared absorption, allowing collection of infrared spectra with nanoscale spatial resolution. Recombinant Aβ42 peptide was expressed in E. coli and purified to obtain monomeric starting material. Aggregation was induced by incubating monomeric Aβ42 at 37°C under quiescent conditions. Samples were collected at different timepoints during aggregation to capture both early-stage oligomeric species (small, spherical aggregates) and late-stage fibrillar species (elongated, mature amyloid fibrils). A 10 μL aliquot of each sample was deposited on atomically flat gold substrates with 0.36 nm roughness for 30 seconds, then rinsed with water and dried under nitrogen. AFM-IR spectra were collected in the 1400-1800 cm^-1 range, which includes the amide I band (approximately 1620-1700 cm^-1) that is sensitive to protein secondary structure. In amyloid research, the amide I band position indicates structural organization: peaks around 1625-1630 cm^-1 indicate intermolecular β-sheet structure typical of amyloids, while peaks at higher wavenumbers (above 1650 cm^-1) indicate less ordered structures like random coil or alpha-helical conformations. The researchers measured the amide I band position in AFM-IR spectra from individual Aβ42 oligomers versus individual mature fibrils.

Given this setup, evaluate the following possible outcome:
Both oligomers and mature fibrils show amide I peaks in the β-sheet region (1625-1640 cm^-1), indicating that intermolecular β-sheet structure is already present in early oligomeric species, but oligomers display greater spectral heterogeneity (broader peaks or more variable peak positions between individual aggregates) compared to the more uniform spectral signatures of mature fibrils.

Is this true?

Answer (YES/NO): NO